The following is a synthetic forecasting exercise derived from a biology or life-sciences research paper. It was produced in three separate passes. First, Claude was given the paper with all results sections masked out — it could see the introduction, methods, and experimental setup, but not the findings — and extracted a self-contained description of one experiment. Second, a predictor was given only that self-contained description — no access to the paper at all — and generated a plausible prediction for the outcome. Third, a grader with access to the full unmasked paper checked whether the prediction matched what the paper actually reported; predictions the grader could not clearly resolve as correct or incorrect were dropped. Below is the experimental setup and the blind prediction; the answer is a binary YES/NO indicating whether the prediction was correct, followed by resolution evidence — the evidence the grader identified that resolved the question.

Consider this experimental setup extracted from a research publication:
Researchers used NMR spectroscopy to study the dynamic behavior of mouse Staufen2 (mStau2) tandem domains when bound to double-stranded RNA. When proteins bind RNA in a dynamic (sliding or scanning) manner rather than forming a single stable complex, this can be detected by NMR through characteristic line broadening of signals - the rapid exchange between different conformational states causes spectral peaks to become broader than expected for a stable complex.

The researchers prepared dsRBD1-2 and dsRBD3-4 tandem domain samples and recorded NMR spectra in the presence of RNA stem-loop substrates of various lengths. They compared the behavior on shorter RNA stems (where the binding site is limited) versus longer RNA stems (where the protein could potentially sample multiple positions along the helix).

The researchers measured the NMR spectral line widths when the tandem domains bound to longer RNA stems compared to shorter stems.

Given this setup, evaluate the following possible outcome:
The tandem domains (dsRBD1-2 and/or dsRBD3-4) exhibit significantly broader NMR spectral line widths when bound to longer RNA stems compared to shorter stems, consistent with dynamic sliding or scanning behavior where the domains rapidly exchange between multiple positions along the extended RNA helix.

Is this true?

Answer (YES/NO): YES